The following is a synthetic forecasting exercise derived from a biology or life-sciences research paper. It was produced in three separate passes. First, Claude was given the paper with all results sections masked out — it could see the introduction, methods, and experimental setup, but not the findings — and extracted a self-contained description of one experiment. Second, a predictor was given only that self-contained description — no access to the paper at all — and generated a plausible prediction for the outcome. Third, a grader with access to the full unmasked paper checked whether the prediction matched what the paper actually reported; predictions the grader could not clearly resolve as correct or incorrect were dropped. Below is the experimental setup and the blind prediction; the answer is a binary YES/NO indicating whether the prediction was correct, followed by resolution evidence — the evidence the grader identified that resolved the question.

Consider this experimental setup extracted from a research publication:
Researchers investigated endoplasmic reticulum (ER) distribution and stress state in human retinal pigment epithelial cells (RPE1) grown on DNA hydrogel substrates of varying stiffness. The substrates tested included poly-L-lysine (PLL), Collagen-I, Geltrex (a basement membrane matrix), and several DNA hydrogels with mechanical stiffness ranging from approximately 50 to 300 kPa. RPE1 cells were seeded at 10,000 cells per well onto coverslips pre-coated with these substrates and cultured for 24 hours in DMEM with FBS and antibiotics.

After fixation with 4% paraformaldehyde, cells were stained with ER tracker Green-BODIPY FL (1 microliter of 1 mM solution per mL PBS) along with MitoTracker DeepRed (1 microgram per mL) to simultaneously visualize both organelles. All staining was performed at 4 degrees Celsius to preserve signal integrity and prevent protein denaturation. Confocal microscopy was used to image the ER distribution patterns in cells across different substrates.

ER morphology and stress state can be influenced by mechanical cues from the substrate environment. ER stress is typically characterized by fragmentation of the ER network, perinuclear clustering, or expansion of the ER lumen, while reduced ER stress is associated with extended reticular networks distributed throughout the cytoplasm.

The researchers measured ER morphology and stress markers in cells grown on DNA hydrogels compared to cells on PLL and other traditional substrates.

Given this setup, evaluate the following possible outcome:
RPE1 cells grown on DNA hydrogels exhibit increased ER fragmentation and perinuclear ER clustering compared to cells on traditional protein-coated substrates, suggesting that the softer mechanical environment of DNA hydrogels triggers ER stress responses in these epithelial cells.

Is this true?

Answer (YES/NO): NO